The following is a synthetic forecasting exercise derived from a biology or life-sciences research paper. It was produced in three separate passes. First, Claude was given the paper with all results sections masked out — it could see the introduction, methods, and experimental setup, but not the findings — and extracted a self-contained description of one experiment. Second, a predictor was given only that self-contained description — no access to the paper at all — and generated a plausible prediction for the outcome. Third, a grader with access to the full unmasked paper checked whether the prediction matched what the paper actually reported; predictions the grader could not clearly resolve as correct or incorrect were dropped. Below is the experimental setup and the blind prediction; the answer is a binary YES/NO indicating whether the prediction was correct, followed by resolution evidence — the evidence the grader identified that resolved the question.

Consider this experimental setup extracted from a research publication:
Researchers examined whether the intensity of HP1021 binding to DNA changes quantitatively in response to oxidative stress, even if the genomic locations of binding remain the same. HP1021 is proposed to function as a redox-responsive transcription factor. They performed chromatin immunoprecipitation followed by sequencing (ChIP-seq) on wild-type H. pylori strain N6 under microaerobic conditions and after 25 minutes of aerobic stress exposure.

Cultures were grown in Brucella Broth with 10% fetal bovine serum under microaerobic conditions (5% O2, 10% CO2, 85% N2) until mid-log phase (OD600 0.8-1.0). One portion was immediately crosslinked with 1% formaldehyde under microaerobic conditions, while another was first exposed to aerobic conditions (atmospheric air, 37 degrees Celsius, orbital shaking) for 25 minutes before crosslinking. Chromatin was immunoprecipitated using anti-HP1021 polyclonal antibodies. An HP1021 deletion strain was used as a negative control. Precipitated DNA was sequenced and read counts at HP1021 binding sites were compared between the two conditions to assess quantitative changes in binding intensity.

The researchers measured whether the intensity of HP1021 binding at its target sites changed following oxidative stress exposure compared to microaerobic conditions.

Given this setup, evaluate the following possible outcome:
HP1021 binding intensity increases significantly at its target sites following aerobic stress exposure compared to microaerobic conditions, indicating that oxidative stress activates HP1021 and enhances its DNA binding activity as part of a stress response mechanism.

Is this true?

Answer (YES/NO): NO